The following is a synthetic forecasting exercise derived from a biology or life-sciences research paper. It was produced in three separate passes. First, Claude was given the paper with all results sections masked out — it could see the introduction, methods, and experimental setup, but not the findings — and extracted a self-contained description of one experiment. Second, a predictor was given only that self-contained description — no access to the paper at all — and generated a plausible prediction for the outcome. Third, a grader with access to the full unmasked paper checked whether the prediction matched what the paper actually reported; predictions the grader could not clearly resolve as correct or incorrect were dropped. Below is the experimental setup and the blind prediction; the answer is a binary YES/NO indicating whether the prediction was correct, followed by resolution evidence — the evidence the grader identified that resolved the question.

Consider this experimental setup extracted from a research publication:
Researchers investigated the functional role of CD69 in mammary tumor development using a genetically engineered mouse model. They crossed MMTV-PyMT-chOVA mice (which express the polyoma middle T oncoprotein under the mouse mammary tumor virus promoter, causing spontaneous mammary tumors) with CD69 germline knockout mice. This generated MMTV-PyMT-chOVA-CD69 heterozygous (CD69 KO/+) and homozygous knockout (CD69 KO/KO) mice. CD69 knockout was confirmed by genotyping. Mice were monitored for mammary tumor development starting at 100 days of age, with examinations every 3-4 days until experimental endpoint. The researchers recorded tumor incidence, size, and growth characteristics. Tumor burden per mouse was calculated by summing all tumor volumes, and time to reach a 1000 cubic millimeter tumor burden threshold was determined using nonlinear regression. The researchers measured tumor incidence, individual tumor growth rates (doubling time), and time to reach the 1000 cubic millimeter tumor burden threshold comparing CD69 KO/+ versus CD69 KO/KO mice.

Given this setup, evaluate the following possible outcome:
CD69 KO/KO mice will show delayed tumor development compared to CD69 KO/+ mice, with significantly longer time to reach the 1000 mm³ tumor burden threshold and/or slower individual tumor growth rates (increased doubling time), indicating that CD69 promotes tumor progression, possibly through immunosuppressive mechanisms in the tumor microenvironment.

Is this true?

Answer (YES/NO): NO